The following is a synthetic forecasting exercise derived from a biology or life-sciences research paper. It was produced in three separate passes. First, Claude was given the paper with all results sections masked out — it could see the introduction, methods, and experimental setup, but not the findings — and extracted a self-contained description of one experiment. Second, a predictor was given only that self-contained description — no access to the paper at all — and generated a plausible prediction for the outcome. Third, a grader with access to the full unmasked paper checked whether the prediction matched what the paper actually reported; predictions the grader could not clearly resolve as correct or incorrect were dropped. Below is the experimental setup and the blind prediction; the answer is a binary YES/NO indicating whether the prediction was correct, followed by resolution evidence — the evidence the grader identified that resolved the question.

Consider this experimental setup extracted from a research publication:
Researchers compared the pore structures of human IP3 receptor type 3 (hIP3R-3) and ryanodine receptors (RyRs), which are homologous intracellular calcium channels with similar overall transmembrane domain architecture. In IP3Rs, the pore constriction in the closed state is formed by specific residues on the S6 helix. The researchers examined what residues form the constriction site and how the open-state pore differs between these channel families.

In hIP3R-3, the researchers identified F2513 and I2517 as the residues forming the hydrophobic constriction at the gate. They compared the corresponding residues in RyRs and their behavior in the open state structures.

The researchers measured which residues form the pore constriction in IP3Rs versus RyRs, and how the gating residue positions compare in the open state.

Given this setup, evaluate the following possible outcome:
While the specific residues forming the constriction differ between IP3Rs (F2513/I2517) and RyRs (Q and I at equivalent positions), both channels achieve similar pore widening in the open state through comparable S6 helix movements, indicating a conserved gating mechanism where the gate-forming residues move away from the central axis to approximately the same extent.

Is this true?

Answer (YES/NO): NO